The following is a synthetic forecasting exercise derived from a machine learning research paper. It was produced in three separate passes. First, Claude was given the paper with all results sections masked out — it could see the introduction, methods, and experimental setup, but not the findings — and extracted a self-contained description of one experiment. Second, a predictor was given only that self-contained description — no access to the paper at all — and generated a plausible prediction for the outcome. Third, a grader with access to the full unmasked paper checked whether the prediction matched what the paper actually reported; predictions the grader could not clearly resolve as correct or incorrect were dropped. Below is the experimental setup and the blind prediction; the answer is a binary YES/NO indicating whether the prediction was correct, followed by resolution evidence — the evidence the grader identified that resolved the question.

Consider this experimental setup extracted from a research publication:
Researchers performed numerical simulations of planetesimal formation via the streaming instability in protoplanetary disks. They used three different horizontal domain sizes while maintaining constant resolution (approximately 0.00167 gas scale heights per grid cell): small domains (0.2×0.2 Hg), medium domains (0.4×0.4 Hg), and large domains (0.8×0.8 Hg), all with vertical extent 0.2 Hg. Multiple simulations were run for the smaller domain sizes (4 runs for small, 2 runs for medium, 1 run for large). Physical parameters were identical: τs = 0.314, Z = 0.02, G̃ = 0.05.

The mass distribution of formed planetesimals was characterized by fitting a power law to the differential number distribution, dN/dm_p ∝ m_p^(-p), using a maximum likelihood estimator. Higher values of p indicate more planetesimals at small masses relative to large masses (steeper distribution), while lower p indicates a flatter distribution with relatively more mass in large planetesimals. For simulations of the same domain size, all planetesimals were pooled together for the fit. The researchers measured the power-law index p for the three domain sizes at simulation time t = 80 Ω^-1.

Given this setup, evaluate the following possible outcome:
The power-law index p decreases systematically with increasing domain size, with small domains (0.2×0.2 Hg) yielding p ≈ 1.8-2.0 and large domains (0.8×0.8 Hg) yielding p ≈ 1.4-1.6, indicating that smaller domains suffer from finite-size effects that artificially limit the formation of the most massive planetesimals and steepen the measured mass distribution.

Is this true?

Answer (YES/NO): NO